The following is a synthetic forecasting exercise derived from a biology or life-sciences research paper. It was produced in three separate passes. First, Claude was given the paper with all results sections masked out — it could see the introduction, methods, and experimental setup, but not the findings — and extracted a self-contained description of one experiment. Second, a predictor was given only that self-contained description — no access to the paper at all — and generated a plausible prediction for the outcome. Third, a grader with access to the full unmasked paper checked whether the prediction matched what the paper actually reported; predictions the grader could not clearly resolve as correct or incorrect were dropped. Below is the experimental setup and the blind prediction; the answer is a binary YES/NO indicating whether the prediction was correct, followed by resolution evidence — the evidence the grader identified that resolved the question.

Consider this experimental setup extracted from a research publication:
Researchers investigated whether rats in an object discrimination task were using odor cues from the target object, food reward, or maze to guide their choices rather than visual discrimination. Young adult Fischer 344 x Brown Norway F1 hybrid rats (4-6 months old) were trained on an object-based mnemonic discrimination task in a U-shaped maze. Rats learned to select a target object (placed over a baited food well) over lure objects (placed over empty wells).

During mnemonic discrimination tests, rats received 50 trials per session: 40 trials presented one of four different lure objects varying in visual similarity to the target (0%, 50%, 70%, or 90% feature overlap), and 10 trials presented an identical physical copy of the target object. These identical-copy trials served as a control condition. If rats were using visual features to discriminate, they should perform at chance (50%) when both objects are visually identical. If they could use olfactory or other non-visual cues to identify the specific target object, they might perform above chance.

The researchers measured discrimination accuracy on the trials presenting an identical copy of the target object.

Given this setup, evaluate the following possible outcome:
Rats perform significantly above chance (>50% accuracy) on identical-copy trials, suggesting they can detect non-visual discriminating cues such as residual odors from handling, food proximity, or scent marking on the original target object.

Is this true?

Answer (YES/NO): NO